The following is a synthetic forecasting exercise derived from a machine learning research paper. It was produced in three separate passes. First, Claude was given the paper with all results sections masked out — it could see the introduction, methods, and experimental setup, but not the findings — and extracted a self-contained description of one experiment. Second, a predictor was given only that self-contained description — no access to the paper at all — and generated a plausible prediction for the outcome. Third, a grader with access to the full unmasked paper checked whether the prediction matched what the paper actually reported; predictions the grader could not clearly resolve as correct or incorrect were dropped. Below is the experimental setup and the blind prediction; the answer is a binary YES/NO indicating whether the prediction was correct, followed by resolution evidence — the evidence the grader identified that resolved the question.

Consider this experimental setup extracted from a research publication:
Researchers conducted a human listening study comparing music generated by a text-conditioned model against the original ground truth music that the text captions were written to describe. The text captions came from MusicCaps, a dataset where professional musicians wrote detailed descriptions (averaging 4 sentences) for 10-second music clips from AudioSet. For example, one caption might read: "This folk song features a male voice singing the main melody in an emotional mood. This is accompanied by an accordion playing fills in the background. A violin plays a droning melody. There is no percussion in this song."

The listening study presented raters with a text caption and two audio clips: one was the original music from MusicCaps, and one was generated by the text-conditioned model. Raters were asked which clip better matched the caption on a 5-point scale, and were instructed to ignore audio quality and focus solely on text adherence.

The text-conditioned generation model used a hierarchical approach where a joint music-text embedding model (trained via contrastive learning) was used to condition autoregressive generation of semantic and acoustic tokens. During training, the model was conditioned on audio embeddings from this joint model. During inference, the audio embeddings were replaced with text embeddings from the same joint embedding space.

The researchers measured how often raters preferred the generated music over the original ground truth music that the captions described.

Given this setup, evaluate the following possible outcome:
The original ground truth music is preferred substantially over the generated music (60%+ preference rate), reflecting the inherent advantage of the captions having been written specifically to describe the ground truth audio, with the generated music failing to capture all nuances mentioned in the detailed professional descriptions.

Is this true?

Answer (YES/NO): YES